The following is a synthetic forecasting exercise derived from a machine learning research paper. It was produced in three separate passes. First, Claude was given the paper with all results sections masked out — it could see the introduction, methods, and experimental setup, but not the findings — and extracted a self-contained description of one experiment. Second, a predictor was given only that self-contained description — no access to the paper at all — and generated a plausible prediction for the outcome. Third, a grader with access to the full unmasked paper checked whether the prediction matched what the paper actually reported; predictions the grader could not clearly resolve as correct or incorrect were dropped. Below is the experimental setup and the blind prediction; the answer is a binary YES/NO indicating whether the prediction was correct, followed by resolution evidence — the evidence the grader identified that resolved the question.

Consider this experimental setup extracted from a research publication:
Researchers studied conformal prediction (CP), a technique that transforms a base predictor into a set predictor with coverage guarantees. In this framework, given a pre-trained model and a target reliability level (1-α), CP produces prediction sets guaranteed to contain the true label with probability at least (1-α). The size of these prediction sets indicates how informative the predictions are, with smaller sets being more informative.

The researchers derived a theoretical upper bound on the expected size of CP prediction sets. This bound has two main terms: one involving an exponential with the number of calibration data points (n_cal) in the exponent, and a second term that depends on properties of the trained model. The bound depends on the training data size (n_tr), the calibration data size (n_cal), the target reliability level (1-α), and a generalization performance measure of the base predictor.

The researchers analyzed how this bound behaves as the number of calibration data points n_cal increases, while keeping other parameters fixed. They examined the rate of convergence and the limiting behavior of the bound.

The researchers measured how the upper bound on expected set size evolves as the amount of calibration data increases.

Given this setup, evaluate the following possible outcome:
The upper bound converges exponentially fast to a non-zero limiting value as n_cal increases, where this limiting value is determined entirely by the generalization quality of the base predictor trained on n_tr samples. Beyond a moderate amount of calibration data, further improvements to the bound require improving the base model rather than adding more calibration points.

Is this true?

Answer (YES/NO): YES